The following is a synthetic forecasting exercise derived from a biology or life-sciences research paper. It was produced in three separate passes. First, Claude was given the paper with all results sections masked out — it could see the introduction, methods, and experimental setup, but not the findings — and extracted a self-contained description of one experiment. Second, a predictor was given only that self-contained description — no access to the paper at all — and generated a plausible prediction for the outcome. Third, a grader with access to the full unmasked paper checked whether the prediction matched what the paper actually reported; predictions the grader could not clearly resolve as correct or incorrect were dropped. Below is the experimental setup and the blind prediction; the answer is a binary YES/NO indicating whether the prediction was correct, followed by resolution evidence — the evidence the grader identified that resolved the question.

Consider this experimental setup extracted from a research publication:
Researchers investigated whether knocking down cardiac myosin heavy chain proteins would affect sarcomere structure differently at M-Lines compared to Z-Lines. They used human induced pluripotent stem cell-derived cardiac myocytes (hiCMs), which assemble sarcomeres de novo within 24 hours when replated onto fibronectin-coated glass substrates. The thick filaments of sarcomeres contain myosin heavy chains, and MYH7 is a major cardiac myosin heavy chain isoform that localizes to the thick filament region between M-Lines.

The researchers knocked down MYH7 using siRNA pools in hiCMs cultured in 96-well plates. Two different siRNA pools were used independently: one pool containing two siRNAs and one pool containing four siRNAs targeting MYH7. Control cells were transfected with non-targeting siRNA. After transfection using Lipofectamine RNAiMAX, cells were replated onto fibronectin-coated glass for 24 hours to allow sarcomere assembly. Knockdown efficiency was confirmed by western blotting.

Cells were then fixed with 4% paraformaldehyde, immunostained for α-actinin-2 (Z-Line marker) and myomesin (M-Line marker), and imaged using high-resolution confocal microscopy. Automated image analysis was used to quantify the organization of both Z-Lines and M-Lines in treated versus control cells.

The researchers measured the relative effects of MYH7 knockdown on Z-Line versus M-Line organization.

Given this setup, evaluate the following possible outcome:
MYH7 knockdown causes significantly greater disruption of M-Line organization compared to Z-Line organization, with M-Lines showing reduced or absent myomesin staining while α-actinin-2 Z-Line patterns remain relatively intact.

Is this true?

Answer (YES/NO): NO